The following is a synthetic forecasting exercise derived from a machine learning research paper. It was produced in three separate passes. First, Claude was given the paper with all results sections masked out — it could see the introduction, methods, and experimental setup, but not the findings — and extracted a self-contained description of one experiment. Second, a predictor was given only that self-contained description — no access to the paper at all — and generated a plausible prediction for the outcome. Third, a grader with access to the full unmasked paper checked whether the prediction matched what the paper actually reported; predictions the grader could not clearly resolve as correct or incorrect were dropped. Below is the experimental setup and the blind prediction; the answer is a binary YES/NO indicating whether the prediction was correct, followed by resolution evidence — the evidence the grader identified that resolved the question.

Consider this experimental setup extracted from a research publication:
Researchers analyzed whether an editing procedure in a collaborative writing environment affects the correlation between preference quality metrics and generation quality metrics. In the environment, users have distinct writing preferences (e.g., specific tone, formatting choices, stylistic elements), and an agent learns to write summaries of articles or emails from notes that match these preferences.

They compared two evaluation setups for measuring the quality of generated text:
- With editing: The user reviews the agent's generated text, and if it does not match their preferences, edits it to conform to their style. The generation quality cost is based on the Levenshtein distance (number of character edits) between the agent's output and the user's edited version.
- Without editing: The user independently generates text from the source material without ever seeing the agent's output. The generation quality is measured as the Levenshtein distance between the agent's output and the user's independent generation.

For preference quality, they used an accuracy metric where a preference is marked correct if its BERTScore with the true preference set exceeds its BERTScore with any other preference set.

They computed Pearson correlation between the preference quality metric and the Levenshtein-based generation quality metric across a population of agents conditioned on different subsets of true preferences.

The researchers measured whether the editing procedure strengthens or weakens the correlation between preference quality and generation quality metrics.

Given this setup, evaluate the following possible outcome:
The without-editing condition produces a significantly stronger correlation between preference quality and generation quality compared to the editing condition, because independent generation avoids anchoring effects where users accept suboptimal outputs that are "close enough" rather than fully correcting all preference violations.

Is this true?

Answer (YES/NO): NO